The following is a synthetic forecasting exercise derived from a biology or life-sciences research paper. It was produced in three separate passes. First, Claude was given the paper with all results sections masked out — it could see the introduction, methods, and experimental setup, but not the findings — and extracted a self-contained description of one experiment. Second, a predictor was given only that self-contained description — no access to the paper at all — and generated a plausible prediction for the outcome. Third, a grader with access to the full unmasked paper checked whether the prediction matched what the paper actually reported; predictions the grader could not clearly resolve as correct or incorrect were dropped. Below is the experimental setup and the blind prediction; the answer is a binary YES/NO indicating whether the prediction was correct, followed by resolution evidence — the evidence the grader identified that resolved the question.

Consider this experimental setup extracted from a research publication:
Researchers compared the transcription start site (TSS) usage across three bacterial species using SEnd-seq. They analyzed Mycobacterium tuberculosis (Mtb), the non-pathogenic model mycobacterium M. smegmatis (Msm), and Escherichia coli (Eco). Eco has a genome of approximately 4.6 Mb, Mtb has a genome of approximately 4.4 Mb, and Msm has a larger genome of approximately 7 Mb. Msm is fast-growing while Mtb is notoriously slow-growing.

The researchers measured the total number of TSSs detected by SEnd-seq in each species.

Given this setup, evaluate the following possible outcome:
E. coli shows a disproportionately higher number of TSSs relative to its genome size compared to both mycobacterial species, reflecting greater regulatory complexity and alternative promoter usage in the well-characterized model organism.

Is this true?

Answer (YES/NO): NO